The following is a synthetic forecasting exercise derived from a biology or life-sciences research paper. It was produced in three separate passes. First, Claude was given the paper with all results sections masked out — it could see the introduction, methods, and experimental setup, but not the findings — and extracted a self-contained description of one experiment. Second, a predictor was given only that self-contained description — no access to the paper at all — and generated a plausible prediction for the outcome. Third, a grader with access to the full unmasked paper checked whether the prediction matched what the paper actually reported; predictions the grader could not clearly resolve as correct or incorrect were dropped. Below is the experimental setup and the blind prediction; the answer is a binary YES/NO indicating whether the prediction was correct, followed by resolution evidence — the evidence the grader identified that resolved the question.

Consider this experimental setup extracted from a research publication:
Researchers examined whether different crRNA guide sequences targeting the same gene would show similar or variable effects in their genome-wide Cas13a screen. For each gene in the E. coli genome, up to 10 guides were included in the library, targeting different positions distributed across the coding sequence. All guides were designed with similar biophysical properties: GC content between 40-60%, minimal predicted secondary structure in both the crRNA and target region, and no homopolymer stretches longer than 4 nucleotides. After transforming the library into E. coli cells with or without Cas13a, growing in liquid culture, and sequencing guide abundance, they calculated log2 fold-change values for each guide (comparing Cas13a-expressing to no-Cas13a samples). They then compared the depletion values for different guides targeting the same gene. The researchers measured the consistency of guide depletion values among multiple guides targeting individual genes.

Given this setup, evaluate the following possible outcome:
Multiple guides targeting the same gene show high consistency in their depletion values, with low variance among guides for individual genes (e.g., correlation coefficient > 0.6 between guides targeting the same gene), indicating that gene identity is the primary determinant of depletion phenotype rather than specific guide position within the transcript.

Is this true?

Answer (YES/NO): NO